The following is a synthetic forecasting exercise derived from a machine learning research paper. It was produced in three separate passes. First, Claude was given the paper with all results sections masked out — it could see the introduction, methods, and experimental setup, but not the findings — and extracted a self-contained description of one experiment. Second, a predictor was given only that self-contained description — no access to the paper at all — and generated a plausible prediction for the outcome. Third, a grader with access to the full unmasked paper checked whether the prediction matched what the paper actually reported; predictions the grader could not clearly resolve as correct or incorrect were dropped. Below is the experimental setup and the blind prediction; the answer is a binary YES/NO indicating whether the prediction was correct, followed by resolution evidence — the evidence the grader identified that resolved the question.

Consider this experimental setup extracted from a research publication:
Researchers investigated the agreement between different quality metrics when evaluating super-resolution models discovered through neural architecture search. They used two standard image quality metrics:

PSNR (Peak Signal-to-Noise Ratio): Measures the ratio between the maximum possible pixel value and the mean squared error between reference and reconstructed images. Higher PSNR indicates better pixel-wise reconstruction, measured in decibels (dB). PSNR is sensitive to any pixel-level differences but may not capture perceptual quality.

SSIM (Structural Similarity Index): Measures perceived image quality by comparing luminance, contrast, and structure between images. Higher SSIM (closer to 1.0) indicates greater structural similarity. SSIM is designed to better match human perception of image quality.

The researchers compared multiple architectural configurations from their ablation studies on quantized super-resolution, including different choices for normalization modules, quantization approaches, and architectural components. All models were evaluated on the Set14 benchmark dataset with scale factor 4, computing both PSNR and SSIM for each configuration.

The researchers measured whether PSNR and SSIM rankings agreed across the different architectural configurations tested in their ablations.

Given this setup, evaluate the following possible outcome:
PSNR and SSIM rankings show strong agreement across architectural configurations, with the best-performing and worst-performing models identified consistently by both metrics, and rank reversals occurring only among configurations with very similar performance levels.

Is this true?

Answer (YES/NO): YES